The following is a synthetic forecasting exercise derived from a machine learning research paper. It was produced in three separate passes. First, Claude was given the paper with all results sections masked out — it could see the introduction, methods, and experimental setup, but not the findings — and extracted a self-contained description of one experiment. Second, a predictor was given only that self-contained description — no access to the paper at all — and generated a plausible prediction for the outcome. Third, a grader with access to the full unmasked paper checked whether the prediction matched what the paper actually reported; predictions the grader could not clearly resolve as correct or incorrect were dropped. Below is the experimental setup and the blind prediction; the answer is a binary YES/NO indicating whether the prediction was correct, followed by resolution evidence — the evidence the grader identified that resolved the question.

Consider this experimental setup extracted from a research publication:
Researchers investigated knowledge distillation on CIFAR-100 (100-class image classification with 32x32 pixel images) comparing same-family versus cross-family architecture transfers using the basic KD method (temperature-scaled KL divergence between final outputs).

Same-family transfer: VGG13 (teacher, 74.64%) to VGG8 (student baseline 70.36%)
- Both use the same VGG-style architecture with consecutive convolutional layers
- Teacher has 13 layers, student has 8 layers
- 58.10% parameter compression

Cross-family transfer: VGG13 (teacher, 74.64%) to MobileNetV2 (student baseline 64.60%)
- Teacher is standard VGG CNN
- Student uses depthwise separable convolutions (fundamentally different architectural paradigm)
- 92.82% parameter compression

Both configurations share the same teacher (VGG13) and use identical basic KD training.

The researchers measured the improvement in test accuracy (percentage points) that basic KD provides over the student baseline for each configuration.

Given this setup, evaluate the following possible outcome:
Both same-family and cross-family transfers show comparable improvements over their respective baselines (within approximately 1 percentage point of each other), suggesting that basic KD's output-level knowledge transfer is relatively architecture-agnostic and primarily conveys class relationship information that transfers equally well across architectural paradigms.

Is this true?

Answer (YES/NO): YES